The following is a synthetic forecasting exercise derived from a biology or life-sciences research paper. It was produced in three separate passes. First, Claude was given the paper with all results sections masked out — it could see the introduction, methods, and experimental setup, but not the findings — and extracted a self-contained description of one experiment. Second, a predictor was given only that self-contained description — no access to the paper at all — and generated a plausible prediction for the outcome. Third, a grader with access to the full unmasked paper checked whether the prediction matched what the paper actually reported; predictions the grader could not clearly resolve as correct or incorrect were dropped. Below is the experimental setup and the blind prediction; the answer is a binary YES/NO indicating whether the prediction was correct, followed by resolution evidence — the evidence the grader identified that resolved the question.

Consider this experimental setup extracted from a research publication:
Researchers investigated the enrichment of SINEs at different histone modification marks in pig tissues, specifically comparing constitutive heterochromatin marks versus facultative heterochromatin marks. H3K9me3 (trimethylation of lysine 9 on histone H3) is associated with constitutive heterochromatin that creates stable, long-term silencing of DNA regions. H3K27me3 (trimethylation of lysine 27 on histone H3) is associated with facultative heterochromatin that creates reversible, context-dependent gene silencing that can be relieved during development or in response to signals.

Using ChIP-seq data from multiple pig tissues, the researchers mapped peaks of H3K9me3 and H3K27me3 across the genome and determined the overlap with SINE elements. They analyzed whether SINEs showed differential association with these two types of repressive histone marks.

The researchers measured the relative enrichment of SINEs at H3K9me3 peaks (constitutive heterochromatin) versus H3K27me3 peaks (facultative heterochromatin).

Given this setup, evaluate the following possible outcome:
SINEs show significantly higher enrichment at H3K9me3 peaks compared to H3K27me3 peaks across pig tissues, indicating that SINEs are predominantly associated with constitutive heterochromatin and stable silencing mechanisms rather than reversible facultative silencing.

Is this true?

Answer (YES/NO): YES